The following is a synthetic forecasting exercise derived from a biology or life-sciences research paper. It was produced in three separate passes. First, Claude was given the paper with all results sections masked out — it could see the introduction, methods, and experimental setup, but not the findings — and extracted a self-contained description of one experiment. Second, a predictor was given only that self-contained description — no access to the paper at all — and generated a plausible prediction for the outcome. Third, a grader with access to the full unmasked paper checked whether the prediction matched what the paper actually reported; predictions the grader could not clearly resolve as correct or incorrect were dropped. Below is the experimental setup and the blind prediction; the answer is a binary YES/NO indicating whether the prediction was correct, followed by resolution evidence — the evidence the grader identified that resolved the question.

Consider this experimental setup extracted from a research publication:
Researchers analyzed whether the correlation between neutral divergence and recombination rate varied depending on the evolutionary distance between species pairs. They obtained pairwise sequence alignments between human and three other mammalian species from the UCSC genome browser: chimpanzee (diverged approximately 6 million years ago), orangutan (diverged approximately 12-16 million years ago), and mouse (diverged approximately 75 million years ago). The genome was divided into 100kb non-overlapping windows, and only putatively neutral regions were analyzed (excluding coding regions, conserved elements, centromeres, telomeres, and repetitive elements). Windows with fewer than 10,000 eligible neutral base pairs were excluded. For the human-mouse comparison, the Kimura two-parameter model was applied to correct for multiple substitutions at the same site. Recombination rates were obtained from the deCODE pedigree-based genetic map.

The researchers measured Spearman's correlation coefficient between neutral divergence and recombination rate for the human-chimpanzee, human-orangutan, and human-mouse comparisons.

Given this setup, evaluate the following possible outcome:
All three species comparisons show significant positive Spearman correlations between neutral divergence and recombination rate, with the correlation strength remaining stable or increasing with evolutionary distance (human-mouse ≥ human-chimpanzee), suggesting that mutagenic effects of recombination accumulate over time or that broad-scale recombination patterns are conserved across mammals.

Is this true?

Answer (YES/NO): NO